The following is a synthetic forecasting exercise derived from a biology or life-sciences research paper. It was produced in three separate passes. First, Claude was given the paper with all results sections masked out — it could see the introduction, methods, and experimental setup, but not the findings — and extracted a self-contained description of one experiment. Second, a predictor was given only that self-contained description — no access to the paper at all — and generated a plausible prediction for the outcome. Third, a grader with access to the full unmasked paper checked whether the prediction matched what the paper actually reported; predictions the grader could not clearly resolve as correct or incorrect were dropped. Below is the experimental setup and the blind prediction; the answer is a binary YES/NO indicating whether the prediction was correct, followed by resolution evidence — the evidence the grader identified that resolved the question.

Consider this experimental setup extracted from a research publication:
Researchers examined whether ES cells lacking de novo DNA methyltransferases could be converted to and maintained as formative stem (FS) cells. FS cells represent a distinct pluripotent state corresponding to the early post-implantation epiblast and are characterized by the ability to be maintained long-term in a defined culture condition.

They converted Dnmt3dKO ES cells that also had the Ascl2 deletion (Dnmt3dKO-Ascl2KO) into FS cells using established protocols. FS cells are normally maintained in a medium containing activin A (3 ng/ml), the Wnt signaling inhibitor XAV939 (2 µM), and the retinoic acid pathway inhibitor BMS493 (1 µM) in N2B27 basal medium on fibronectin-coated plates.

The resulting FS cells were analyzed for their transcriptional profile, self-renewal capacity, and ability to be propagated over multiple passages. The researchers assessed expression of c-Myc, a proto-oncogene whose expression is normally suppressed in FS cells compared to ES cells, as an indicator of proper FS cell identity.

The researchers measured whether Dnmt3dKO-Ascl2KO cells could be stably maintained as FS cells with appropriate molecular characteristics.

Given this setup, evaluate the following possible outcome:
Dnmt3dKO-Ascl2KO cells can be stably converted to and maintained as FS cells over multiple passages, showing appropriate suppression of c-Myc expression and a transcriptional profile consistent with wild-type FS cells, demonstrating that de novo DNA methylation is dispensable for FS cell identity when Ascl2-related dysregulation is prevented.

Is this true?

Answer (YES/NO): NO